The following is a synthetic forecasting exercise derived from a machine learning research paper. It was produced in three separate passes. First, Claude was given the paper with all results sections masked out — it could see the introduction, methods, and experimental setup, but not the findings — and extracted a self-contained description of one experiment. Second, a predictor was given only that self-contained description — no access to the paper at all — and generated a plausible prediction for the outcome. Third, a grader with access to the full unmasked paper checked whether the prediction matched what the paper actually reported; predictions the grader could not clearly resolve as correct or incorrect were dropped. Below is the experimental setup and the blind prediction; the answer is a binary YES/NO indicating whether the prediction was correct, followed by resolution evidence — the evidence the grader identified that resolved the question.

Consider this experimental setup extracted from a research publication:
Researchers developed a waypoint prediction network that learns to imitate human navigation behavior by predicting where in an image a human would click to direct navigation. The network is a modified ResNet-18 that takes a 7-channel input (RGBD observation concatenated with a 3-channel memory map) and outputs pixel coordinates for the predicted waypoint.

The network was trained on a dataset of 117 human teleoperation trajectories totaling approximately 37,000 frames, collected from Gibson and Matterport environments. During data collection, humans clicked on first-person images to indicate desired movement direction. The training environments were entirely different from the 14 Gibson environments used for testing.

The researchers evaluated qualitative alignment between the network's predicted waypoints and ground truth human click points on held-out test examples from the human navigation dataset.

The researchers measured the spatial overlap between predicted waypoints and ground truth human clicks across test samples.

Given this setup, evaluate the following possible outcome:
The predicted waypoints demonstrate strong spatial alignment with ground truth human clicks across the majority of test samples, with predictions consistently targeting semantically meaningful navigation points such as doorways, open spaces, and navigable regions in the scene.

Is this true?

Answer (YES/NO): YES